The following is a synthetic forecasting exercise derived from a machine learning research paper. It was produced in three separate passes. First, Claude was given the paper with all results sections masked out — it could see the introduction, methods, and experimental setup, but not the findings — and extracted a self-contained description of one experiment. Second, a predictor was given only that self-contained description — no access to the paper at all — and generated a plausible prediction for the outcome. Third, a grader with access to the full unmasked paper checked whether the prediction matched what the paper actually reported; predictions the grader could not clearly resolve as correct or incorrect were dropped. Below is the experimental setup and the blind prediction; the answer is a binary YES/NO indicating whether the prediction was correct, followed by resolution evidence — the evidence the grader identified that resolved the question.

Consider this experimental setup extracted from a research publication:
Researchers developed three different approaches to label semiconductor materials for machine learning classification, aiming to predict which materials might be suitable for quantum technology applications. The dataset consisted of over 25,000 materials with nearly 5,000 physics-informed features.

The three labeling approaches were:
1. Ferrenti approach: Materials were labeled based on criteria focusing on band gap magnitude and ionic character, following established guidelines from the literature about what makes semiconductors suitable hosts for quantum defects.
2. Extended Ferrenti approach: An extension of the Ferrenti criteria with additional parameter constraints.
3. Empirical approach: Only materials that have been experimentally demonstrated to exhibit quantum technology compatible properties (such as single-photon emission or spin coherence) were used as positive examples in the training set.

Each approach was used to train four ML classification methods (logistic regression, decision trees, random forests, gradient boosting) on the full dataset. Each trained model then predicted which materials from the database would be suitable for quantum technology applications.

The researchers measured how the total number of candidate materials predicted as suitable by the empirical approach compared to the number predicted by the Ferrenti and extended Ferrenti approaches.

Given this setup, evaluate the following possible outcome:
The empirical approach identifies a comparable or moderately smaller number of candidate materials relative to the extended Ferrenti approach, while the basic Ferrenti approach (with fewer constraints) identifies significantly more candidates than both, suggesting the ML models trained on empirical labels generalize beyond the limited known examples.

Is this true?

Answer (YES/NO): NO